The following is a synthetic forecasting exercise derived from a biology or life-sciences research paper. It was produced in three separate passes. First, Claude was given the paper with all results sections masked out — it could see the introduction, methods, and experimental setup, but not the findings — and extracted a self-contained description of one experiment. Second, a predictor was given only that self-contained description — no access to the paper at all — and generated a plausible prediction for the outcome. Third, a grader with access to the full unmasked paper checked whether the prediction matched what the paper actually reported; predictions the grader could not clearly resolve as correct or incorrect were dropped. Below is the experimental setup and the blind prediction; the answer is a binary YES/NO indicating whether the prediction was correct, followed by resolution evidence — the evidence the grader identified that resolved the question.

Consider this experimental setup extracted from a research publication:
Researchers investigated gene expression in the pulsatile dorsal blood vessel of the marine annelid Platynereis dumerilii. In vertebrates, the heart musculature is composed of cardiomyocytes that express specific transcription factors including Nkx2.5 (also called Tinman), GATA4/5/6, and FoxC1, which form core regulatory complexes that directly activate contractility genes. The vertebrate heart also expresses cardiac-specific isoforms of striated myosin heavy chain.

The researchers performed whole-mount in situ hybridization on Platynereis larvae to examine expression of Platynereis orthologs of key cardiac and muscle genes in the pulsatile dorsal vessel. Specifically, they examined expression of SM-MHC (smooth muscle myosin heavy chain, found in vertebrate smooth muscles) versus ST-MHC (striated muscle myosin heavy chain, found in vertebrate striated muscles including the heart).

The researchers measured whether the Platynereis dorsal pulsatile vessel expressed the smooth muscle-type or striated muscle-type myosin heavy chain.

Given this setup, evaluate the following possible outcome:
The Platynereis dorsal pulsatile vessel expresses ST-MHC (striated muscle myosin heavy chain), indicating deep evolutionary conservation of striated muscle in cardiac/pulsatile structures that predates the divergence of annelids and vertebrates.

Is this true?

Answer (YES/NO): NO